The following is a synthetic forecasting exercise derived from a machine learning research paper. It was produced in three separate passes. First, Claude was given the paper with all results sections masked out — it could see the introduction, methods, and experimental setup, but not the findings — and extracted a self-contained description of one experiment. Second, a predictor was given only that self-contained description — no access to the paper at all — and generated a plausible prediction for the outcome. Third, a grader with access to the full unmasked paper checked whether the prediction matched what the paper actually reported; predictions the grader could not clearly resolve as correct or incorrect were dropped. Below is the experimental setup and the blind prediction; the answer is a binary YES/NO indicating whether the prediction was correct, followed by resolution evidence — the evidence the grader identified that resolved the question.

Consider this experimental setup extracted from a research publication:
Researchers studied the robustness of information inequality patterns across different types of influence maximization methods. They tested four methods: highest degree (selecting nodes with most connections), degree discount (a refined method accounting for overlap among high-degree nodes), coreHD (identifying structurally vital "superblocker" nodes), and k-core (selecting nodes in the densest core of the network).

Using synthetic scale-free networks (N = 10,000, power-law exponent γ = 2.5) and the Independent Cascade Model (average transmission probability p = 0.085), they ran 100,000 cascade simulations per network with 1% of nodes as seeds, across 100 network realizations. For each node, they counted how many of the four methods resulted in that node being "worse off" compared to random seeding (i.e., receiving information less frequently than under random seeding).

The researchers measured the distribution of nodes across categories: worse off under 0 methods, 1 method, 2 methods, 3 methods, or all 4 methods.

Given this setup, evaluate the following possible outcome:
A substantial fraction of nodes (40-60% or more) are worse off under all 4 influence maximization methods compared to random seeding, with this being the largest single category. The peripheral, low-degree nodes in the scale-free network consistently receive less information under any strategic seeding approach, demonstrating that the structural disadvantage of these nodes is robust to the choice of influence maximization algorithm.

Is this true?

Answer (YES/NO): YES